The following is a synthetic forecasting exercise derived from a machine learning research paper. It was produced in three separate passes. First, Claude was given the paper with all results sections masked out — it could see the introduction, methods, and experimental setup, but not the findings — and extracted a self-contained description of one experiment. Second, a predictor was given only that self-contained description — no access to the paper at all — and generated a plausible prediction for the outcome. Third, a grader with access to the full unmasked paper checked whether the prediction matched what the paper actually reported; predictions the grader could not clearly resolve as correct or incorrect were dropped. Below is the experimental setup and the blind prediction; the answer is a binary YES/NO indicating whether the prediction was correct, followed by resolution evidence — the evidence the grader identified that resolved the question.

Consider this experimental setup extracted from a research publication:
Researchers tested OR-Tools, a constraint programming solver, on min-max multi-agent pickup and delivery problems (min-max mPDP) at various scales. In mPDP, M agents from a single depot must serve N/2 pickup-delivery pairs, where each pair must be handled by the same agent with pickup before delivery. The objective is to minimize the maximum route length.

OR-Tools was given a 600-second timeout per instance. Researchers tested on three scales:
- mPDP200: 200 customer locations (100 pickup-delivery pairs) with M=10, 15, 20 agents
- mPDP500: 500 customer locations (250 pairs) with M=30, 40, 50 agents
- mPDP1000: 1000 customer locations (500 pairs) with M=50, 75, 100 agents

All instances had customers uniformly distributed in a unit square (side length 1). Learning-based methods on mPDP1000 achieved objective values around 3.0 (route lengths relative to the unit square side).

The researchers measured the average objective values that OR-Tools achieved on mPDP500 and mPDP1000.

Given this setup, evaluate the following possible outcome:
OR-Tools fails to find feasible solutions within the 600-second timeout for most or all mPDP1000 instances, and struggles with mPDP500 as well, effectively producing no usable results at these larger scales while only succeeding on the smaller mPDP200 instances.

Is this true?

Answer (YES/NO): NO